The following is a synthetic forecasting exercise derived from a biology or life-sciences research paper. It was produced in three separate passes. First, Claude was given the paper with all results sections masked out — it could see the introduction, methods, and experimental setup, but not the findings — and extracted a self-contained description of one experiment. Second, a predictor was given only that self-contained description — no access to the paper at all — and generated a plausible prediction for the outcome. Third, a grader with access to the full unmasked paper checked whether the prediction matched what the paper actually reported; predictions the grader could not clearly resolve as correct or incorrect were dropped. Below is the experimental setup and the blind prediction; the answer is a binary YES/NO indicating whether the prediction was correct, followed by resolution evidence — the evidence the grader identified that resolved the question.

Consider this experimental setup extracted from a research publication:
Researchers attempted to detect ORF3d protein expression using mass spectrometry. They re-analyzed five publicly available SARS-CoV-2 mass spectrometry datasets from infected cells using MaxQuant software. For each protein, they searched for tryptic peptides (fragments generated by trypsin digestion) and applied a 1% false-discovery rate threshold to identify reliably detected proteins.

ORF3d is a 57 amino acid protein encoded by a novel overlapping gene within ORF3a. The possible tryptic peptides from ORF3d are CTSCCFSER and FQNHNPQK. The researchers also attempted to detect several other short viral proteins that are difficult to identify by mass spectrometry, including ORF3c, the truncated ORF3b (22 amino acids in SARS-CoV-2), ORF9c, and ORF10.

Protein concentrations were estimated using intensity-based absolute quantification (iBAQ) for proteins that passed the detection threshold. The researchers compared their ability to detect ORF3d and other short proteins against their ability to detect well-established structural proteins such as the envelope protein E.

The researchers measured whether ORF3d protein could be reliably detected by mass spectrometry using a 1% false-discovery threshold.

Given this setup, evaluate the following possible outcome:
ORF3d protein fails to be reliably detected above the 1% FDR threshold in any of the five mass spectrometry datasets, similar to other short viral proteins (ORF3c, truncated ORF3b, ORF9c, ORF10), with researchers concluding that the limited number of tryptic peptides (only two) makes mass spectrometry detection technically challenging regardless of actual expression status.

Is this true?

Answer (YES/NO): YES